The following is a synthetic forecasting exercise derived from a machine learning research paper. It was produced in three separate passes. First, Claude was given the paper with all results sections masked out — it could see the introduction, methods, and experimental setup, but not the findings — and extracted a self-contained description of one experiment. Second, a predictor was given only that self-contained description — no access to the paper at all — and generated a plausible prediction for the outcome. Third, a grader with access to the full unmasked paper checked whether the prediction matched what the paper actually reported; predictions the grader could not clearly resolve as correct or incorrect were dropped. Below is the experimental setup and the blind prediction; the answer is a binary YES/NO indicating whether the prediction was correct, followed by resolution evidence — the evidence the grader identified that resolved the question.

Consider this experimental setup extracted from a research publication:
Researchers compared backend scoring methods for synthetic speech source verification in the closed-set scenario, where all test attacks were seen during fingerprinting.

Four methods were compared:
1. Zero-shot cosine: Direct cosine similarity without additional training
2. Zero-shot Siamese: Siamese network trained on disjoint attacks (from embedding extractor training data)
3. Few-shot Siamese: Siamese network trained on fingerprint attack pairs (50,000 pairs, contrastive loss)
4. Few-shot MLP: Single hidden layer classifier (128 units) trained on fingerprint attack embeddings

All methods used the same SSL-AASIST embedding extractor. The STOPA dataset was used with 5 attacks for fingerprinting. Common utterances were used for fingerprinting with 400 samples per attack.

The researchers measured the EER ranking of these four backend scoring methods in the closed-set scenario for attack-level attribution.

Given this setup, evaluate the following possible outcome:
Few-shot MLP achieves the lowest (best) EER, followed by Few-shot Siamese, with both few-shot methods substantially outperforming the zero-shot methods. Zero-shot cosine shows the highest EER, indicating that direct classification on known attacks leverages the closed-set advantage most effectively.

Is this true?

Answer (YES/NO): NO